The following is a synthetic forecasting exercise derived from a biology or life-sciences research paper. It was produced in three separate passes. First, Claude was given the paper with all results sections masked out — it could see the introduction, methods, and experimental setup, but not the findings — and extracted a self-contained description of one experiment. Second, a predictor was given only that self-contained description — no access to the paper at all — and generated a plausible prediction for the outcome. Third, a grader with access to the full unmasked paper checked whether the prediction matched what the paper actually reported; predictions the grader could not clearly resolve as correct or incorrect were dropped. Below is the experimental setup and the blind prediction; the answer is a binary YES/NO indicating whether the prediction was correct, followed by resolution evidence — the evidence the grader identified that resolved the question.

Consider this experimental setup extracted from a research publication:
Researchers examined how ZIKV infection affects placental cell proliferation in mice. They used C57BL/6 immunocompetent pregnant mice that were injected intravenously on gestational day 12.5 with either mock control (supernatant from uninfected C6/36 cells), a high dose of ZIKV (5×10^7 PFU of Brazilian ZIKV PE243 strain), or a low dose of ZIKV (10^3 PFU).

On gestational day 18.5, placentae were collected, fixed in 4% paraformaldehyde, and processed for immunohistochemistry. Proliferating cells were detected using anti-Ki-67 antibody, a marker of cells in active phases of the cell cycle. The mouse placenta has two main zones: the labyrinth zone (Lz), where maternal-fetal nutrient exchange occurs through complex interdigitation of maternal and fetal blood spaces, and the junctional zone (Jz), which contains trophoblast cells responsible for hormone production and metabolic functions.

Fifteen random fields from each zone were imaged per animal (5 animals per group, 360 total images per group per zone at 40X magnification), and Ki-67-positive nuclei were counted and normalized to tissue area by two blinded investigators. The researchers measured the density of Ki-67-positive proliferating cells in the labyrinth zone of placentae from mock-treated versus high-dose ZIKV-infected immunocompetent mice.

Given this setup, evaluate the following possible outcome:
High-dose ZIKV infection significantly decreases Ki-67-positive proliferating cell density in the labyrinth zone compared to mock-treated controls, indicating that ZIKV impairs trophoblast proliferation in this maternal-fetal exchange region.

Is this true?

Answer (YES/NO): NO